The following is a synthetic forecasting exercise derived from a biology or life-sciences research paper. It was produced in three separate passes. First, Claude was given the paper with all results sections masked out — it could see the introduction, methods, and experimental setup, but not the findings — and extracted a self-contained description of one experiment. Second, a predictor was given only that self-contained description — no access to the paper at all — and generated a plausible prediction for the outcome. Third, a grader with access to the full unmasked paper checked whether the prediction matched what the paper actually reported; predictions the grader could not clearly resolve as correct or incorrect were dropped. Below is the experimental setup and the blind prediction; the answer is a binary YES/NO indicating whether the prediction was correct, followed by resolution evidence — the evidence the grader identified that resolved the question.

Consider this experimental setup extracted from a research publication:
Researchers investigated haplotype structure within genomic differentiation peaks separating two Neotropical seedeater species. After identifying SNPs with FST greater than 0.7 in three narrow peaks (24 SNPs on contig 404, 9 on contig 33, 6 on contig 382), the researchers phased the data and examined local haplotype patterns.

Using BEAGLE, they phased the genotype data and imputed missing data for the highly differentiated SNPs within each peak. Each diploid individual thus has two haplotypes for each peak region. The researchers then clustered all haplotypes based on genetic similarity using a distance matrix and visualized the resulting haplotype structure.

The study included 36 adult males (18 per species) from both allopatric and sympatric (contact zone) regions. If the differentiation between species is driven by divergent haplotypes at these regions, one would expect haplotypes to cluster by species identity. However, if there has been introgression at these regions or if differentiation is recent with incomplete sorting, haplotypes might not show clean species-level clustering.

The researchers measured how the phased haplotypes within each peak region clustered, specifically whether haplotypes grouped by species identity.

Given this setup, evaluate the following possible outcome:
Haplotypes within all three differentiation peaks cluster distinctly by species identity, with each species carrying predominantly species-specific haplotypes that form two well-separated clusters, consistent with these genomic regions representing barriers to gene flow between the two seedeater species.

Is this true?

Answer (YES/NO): NO